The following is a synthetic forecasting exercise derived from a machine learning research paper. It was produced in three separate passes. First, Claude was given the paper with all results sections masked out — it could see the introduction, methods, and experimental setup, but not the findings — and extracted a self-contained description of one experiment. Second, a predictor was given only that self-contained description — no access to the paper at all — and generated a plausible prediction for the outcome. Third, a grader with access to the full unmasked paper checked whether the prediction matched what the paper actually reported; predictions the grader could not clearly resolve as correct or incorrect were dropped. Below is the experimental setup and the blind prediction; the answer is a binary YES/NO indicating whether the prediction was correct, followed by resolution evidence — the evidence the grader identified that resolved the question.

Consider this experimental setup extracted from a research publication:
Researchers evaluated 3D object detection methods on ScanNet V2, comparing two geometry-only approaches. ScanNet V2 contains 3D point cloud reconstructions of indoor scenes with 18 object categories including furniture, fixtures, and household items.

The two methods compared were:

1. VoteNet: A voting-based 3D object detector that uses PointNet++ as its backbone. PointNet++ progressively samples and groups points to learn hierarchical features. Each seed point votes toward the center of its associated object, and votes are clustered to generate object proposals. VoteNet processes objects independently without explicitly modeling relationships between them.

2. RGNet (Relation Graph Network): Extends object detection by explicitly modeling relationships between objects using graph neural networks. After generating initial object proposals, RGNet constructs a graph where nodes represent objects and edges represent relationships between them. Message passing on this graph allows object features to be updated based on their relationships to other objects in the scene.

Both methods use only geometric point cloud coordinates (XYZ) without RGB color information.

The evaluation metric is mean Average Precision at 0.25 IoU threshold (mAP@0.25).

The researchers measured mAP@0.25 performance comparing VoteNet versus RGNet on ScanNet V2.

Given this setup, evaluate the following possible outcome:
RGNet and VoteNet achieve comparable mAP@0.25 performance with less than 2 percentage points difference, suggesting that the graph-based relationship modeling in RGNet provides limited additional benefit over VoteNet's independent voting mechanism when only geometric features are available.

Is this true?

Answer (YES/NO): NO